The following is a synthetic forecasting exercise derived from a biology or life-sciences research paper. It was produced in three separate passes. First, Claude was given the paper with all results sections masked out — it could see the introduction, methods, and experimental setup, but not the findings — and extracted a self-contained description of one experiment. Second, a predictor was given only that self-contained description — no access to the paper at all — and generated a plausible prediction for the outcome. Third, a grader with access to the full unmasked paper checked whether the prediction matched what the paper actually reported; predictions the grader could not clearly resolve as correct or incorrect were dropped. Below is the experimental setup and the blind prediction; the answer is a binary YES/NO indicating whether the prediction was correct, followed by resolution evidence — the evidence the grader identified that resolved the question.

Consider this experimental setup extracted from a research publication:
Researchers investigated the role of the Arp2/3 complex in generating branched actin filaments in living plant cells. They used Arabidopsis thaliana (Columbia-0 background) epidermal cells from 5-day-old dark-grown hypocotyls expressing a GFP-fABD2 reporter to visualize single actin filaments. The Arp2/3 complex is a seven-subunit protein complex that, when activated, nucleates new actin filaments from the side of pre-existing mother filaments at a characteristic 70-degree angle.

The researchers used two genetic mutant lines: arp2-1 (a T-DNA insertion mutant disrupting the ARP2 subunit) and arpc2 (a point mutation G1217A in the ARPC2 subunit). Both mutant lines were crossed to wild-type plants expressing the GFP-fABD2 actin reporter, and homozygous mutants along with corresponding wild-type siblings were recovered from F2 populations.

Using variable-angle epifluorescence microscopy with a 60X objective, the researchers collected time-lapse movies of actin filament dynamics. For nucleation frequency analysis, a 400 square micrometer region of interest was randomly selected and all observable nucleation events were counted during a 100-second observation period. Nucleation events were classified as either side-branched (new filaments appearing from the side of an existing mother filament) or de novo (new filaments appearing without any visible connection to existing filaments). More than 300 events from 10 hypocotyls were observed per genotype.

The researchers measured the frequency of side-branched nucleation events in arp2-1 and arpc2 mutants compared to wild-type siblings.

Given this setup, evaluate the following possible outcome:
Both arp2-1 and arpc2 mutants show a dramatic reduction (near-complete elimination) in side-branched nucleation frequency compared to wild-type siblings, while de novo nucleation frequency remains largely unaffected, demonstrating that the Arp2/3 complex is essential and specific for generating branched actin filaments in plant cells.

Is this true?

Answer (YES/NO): NO